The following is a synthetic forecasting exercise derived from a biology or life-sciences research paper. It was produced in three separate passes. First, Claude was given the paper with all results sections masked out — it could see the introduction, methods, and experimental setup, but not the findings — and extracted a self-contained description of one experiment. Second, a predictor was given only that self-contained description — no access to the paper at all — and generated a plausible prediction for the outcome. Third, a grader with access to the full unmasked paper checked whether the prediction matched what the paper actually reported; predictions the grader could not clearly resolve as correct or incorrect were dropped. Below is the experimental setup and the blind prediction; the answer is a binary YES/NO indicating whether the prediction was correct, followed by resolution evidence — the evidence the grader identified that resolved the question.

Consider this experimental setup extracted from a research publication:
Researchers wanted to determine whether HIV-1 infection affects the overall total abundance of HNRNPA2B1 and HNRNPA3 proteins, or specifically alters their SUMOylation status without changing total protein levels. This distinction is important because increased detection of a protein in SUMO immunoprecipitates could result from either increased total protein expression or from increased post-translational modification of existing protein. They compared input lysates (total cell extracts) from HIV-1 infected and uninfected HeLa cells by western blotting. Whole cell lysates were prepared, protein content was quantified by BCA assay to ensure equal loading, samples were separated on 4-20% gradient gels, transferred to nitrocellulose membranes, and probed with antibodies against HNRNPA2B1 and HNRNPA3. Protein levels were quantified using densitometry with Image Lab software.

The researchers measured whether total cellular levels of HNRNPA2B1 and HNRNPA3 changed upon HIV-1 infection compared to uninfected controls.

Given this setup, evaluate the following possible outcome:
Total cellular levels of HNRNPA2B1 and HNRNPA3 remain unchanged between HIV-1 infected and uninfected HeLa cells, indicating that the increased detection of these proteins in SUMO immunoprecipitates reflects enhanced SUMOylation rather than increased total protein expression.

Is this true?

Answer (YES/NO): YES